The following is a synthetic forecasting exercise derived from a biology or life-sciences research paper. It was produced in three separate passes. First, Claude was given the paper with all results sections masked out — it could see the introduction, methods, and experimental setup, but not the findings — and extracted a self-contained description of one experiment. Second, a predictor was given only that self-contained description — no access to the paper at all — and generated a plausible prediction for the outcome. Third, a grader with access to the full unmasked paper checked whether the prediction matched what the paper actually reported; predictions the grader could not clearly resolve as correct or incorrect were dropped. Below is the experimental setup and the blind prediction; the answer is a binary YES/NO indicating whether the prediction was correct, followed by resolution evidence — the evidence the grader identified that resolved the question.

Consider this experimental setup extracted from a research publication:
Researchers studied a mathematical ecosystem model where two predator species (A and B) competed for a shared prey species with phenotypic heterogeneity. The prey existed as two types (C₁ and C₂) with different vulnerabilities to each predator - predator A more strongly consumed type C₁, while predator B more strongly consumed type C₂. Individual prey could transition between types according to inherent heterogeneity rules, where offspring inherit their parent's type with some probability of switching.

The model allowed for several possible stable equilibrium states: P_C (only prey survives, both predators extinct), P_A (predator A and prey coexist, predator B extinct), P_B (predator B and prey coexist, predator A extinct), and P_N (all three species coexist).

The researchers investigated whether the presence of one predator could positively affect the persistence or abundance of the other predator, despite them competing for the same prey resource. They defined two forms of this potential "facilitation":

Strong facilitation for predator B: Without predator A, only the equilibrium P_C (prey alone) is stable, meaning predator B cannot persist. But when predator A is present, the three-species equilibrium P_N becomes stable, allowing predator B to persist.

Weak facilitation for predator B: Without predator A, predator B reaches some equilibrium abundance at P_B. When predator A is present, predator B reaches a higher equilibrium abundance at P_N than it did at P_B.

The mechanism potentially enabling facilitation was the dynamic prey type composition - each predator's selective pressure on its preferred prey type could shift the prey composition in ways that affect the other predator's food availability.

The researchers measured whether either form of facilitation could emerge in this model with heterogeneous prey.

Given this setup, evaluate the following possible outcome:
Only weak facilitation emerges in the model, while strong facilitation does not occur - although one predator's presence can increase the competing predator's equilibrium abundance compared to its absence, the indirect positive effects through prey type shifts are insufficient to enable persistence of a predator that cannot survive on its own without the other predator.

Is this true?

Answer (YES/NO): NO